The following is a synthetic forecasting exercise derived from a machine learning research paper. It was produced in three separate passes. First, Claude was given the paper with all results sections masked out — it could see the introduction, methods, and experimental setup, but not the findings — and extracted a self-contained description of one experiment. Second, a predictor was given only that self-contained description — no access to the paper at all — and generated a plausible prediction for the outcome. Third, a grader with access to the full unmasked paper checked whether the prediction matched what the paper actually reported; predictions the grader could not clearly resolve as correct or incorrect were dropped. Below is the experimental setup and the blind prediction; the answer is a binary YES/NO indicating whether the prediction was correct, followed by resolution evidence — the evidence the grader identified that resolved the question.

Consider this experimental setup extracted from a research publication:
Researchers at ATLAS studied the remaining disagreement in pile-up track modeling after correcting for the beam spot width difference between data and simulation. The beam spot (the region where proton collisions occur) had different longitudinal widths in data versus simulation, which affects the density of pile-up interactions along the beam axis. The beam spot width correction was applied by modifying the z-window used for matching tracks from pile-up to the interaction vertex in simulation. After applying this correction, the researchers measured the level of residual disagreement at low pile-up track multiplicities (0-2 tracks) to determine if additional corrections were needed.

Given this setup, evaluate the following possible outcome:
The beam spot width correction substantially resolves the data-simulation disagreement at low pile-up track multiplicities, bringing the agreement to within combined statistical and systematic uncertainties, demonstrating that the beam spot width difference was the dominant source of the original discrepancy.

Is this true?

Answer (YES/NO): NO